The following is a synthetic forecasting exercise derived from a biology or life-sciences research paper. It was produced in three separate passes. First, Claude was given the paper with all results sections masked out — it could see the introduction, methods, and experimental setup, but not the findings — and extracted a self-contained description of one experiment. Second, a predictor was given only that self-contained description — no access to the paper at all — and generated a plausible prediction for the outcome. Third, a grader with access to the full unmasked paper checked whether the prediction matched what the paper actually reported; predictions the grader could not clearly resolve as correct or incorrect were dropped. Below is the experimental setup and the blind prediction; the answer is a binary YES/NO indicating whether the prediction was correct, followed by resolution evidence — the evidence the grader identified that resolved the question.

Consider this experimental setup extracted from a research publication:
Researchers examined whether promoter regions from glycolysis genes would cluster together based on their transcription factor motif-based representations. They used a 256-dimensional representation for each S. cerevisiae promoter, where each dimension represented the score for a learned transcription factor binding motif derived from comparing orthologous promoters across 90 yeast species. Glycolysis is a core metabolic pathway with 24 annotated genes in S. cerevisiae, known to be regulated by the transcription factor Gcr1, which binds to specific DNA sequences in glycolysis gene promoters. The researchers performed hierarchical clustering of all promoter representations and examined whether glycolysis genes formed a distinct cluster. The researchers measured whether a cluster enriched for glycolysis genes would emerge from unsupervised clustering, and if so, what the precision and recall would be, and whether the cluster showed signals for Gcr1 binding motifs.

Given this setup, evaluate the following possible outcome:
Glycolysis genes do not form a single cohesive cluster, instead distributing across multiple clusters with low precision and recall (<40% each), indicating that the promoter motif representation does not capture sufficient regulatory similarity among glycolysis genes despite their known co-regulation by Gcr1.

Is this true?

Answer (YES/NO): NO